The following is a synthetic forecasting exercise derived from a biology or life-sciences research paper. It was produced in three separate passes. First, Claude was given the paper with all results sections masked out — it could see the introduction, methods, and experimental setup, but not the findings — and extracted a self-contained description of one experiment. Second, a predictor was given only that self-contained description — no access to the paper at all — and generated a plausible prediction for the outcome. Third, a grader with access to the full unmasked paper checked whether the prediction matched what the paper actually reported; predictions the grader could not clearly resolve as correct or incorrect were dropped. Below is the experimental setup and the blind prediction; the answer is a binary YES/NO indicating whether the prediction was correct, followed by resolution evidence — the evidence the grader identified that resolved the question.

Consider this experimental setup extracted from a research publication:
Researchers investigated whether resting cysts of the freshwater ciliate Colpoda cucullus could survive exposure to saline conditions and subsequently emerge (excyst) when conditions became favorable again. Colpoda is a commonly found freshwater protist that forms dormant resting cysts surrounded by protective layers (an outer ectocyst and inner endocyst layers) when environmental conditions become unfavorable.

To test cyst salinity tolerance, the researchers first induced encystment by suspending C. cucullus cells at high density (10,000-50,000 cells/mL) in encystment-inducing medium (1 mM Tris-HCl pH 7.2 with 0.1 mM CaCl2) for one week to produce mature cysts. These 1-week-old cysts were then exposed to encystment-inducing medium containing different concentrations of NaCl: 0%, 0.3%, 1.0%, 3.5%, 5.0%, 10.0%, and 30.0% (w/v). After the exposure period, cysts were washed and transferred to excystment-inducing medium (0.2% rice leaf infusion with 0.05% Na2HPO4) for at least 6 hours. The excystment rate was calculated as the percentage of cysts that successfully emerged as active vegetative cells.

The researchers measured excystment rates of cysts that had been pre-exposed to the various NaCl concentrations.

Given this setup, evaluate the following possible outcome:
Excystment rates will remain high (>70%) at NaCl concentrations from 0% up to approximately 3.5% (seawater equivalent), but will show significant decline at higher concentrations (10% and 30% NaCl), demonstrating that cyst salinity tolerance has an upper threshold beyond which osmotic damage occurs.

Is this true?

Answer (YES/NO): NO